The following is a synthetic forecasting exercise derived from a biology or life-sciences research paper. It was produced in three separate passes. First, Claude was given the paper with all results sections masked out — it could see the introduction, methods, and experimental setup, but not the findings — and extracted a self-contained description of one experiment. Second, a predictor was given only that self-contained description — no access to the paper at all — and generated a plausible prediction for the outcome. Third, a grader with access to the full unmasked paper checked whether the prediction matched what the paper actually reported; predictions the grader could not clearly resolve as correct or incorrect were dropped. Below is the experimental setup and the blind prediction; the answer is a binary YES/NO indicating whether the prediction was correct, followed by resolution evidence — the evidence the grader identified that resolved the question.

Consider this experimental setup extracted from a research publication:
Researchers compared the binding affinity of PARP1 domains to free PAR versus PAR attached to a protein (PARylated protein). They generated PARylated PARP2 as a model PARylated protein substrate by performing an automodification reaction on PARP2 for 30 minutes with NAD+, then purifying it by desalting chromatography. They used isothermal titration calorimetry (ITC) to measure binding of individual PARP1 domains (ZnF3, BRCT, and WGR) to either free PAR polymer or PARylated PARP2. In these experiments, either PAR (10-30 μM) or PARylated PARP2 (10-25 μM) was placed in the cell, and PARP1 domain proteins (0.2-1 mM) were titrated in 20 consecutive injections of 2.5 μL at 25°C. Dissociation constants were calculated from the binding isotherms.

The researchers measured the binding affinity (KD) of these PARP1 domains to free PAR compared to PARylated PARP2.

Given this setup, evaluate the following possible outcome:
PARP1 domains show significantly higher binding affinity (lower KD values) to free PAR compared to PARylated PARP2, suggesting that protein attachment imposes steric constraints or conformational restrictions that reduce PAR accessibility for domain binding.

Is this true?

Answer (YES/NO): NO